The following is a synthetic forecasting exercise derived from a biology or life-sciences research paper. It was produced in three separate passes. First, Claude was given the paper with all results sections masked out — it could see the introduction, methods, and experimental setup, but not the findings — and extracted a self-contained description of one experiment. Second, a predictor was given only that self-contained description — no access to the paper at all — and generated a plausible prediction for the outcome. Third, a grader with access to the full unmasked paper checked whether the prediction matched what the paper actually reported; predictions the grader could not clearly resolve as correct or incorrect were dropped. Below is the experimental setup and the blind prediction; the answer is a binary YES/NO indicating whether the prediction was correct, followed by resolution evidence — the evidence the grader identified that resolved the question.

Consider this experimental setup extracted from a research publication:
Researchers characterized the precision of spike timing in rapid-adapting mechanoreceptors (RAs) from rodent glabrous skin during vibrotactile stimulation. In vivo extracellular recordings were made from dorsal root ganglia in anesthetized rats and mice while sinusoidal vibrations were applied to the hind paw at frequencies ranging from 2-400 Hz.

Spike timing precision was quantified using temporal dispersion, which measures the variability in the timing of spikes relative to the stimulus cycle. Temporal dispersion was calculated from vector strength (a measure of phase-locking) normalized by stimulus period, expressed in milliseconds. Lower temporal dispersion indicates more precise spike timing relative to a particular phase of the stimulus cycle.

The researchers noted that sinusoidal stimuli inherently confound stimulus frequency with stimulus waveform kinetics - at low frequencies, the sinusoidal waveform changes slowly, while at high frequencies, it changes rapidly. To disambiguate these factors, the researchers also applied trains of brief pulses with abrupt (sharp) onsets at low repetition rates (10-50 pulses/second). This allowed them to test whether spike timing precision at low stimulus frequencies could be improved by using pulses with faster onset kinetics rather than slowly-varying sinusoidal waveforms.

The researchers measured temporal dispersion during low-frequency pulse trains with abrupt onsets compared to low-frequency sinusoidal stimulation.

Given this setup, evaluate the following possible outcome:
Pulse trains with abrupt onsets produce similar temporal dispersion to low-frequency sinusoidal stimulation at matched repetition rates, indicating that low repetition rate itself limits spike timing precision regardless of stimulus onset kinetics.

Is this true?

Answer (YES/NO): NO